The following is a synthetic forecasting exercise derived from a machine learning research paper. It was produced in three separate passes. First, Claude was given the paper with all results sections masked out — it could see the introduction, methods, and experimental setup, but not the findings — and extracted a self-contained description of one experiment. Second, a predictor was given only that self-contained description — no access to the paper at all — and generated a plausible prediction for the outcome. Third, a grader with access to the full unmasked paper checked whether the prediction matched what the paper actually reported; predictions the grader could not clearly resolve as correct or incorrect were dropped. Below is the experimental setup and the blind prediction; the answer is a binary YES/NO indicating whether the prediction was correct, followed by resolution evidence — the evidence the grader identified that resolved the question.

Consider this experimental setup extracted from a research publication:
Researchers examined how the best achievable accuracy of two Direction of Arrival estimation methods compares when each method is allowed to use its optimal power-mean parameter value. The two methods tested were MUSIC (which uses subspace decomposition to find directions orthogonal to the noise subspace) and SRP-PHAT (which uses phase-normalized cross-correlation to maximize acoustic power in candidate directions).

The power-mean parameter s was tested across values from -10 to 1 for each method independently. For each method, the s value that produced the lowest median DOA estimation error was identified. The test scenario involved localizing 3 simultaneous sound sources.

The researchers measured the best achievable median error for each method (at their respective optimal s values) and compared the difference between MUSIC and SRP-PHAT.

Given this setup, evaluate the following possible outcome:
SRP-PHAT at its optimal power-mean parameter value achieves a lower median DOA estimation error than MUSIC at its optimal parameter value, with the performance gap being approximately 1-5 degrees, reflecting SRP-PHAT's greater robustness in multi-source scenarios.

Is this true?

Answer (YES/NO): NO